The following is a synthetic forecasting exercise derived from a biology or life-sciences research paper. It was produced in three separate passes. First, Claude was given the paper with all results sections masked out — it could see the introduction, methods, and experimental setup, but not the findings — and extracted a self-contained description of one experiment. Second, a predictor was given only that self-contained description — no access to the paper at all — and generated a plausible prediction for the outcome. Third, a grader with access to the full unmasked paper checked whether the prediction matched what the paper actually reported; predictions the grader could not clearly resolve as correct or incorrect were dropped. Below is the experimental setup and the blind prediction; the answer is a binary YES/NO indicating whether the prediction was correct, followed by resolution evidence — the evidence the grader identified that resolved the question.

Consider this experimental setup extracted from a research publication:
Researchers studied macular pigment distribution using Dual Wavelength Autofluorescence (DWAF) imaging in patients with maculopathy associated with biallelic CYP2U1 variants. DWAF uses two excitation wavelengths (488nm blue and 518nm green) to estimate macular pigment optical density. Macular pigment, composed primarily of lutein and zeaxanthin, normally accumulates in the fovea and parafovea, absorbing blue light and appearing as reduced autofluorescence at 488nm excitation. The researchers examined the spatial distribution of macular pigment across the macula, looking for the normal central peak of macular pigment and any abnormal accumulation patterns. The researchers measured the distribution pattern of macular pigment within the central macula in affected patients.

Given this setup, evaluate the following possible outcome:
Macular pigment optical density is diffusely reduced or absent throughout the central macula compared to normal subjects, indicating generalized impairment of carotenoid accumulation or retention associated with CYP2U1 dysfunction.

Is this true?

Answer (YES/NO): NO